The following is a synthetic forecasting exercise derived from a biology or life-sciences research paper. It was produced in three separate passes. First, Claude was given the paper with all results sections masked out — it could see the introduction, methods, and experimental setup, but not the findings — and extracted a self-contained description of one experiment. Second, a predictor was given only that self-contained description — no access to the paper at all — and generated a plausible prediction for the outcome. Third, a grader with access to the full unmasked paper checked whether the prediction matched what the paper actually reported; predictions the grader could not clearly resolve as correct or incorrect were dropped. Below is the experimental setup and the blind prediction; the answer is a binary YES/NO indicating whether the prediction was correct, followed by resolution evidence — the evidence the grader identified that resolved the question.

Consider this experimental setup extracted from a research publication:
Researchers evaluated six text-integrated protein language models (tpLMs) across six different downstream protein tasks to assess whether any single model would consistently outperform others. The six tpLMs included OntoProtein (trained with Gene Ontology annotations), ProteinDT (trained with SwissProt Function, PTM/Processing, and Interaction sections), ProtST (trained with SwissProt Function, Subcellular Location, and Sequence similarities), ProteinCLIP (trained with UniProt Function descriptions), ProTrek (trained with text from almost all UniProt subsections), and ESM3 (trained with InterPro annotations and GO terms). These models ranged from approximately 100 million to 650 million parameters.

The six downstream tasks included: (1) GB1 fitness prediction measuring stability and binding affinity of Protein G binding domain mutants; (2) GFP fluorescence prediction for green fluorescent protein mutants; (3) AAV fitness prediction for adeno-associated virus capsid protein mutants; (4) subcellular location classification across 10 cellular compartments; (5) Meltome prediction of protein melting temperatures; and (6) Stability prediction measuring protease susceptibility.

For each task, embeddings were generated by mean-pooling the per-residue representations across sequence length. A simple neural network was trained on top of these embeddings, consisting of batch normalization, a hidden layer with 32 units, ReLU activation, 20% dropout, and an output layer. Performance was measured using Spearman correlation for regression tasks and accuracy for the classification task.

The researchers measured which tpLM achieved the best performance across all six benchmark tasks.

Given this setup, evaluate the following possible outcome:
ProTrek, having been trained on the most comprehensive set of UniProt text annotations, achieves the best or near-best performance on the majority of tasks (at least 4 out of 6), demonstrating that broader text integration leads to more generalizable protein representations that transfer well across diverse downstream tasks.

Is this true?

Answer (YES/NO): NO